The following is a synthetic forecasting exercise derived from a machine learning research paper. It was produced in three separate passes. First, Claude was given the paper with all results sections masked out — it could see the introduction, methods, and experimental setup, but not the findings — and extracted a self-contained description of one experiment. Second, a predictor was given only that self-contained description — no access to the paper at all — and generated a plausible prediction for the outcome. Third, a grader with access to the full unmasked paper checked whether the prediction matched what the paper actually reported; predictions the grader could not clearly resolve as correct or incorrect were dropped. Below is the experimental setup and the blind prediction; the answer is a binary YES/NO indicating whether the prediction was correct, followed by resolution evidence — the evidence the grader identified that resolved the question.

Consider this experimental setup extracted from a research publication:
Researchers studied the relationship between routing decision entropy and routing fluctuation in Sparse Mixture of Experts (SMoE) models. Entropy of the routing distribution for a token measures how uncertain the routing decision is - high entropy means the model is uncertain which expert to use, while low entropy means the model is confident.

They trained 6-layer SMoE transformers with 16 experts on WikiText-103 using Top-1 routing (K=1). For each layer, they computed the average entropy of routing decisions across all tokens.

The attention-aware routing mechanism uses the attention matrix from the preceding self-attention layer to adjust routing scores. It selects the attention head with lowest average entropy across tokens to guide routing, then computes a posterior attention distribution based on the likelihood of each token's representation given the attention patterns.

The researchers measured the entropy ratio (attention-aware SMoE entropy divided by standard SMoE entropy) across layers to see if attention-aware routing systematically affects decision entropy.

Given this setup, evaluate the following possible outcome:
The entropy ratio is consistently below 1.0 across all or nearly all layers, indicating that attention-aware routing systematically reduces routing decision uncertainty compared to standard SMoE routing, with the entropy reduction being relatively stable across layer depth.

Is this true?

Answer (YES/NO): YES